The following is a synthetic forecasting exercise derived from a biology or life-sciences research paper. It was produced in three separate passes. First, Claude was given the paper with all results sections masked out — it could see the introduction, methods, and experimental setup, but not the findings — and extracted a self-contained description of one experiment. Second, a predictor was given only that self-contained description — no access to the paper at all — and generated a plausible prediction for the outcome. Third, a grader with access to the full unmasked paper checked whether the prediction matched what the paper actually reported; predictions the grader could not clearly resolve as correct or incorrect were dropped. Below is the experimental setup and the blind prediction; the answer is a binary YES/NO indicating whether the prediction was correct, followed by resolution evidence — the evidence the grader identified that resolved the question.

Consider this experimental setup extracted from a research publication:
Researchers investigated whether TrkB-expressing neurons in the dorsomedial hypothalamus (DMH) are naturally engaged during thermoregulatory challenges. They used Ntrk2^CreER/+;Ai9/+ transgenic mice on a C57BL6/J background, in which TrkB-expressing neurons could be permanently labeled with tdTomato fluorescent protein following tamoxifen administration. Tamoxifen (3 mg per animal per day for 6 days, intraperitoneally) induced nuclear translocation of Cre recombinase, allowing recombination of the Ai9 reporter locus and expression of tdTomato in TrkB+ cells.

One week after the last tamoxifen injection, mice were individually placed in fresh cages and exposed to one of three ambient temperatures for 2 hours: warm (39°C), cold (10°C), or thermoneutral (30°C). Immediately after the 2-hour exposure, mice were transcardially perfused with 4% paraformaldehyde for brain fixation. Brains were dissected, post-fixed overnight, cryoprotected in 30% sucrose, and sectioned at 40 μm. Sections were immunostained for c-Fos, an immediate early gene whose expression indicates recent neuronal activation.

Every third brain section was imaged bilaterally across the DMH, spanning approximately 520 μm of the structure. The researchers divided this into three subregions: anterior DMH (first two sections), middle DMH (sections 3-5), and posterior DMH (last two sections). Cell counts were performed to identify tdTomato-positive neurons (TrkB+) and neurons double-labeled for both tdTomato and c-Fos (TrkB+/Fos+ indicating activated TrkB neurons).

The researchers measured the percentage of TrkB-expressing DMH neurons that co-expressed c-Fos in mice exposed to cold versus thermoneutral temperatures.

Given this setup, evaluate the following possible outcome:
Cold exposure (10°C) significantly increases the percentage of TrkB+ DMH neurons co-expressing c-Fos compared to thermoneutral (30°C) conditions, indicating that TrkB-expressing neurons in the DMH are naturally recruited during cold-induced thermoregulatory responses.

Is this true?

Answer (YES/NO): YES